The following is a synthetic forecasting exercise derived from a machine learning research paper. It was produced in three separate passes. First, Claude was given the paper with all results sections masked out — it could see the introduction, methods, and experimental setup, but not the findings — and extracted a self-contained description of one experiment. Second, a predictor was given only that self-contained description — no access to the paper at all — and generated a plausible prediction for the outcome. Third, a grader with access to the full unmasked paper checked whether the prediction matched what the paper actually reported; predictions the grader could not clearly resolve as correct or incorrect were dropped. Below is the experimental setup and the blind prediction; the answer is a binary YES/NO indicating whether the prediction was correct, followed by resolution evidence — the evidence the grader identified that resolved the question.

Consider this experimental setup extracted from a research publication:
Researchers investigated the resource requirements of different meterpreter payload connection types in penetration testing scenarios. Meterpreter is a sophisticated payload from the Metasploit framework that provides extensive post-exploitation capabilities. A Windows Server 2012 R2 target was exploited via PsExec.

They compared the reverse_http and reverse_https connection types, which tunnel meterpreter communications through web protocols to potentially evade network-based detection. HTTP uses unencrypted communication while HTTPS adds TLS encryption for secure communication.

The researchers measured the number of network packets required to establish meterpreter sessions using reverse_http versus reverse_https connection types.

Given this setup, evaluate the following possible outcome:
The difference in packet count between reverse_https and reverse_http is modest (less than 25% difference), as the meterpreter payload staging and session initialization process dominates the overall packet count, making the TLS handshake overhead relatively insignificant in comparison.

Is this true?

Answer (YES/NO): NO